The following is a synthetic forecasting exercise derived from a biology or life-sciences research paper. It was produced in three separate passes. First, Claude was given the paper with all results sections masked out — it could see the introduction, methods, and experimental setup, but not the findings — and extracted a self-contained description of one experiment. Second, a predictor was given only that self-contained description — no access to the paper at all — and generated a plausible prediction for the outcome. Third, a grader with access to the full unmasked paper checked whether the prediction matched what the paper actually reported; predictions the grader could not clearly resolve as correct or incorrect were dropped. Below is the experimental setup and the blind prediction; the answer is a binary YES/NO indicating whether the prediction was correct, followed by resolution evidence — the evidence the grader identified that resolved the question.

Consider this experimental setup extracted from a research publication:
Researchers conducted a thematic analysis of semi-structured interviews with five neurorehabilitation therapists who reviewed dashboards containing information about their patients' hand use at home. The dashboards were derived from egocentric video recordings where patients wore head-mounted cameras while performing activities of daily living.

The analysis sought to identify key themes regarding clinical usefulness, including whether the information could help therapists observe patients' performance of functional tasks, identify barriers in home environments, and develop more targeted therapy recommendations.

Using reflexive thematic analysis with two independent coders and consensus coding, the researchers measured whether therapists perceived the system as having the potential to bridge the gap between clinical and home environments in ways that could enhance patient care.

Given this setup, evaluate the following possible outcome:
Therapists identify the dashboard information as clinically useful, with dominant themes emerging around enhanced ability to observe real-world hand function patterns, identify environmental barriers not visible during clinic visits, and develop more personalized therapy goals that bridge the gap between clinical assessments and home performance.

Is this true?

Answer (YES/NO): YES